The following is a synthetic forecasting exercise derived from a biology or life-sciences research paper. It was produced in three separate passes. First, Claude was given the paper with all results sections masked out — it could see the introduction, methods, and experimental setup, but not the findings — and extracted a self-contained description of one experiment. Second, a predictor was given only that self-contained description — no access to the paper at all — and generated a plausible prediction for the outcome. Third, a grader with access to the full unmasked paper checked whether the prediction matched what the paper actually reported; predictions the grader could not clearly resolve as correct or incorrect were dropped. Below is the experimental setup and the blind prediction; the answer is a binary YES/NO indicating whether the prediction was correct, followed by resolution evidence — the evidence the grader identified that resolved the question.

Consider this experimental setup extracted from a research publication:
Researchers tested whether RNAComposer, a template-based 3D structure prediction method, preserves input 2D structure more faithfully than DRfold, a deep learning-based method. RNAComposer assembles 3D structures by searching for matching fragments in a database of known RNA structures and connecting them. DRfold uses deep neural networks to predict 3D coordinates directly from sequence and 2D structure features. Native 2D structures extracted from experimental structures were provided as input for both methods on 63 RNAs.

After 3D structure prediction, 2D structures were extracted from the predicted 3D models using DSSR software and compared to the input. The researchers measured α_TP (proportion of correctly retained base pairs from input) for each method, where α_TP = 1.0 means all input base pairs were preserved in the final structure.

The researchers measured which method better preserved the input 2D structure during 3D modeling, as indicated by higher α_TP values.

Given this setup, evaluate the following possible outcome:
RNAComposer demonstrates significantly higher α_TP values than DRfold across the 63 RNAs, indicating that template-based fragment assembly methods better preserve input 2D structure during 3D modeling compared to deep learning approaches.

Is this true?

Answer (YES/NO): YES